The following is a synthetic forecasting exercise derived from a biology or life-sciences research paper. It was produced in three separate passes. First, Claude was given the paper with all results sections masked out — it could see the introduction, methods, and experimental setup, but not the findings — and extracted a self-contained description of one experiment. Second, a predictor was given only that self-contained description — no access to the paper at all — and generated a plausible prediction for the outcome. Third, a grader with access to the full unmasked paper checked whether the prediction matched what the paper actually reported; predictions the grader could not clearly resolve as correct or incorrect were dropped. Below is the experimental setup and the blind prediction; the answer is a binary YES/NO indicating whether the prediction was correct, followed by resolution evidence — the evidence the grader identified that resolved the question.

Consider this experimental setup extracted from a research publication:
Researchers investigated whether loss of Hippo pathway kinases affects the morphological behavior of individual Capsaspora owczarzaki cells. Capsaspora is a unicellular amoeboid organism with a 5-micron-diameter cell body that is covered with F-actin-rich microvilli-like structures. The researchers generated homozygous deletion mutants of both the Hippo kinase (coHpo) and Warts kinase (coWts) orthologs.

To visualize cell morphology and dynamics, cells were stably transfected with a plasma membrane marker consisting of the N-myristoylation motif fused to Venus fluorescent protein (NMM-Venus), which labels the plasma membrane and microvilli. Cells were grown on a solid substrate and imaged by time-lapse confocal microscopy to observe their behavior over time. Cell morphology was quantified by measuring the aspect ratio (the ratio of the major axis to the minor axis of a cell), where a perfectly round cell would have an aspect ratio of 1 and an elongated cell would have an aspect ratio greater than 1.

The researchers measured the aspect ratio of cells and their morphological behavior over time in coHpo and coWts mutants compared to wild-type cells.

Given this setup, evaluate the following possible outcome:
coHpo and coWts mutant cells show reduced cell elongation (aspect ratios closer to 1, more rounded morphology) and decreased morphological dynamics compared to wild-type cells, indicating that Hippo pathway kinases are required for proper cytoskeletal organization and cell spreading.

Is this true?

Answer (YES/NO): NO